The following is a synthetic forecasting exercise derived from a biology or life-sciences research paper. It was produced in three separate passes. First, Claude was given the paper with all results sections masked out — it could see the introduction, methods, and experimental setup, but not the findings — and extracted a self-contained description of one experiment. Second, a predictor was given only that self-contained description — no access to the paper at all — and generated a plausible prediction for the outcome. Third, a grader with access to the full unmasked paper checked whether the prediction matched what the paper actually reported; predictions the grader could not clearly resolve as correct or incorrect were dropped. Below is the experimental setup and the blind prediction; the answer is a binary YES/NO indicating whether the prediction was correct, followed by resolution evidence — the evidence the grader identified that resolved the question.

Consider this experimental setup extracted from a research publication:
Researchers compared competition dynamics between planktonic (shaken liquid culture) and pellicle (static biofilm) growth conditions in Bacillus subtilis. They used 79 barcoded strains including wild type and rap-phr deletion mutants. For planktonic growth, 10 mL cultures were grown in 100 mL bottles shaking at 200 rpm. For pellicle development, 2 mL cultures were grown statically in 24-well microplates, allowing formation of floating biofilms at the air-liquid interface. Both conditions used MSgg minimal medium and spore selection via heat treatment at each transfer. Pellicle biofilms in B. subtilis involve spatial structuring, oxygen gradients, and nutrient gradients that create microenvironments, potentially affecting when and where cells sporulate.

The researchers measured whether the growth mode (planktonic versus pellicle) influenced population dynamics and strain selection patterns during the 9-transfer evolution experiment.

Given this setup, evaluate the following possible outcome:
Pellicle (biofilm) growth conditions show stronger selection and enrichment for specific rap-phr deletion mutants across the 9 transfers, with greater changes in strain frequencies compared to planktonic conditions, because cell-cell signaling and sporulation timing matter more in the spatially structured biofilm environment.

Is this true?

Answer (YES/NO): NO